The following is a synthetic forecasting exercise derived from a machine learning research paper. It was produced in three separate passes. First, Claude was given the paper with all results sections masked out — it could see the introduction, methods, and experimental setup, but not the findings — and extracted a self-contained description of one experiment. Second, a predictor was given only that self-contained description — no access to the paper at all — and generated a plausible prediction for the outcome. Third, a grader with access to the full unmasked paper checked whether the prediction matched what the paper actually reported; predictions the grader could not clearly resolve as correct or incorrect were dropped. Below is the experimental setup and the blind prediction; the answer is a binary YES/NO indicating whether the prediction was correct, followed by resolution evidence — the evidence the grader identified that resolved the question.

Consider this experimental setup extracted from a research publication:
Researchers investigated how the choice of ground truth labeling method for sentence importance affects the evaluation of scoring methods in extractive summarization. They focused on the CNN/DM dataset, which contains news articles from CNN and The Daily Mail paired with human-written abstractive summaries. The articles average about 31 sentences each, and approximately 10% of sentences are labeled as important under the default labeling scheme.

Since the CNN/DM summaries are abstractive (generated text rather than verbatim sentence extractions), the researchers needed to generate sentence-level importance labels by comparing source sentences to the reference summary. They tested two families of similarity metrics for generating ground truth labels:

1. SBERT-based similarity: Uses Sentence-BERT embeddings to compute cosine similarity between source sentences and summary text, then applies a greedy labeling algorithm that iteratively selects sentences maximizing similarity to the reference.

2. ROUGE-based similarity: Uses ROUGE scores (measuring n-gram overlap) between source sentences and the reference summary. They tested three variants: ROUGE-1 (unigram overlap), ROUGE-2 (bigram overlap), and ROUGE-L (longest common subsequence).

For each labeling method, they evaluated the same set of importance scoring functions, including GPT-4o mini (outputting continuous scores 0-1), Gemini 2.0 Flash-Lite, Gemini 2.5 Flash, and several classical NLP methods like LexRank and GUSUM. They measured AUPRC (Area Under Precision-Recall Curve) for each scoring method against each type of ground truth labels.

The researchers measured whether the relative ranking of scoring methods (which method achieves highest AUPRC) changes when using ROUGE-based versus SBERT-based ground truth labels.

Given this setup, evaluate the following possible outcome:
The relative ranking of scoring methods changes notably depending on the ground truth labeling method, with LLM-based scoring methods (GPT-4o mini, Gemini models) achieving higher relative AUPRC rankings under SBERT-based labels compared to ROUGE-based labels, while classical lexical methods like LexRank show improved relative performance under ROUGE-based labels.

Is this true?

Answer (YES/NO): NO